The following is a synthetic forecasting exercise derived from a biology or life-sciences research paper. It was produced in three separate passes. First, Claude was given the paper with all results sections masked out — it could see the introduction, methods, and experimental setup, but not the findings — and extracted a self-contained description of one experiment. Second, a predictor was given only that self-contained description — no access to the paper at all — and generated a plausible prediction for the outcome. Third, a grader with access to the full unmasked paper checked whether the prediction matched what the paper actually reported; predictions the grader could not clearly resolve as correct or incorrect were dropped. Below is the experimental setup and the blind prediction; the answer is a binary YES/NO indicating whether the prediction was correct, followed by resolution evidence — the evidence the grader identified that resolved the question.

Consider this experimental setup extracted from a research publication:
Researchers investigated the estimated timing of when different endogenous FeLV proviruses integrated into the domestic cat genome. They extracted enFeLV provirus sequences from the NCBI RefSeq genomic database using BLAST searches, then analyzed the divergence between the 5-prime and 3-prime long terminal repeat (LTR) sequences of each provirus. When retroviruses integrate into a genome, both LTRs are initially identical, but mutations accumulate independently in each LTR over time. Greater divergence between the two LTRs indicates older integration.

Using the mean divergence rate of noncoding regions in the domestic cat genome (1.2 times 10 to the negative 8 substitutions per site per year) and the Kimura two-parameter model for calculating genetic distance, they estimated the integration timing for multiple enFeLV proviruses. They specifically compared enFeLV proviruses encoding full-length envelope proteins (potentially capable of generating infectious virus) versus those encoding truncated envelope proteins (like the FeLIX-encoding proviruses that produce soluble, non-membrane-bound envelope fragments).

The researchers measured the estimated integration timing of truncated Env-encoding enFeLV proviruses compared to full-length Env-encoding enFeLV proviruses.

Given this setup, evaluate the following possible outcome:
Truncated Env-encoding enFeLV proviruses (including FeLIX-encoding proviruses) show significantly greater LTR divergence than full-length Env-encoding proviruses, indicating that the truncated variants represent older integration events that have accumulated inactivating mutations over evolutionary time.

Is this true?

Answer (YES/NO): NO